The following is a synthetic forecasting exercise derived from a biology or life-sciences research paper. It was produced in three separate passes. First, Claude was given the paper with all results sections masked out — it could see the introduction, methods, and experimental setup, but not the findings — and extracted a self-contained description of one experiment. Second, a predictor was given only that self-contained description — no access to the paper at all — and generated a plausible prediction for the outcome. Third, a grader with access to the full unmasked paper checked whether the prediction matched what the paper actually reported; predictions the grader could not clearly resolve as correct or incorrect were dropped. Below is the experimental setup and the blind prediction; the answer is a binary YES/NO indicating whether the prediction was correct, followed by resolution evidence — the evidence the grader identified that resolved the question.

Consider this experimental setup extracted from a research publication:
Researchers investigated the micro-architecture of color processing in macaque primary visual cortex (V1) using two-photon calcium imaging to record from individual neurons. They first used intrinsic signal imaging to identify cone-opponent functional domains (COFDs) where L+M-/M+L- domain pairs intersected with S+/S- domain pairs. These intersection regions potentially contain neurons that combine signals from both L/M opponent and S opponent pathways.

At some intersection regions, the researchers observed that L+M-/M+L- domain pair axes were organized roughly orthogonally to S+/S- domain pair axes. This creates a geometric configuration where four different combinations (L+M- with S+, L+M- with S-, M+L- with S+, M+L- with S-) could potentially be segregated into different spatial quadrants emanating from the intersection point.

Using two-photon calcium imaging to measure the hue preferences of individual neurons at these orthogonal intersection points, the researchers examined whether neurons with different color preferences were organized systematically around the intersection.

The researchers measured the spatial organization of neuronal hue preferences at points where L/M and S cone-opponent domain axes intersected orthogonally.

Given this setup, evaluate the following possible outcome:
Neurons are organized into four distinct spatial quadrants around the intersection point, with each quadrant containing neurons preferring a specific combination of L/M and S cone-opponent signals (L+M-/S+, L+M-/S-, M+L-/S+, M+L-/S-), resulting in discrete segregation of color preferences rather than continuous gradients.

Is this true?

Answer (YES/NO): NO